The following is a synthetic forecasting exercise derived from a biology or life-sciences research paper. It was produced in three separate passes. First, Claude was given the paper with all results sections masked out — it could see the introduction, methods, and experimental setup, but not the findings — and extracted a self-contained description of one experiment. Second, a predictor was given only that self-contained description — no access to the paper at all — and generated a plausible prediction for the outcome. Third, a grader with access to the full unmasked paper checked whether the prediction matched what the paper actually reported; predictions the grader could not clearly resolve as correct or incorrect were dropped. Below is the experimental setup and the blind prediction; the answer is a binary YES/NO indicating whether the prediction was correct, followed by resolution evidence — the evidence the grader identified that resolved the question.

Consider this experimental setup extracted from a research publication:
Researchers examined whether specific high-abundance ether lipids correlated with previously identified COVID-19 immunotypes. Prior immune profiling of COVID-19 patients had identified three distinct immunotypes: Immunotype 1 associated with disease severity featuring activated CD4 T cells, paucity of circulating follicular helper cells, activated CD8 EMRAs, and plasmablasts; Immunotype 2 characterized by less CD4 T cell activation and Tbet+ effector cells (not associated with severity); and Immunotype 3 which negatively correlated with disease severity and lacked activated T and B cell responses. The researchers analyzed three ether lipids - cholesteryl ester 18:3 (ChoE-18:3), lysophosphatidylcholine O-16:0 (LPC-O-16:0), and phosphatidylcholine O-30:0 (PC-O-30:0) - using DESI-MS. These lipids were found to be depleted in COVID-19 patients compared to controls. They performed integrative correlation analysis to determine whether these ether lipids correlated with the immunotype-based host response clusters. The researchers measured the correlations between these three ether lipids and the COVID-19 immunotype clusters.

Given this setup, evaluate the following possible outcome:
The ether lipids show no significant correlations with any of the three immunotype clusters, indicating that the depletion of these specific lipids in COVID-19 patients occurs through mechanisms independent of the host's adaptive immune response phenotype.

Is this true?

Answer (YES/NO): NO